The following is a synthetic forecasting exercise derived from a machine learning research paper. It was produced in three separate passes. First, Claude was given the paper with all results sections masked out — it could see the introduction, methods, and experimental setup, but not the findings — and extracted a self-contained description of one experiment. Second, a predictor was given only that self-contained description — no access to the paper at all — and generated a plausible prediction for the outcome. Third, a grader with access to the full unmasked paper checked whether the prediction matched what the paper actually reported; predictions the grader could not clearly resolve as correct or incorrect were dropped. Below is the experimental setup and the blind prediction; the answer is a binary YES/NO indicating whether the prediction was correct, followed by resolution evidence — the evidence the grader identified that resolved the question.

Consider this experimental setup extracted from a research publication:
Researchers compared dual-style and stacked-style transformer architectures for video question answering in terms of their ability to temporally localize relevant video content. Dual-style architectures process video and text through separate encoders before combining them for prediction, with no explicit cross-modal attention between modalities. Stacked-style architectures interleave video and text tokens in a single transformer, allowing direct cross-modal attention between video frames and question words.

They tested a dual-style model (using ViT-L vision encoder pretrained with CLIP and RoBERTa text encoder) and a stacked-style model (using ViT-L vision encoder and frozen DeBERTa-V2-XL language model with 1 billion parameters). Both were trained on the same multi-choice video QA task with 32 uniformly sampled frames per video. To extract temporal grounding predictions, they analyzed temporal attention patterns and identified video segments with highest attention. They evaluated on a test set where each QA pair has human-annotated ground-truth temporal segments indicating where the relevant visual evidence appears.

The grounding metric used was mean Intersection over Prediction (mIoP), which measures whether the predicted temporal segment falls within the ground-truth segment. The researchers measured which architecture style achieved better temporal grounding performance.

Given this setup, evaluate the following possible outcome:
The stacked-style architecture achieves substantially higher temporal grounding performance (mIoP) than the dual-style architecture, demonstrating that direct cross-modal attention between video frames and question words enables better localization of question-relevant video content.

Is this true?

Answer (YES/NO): NO